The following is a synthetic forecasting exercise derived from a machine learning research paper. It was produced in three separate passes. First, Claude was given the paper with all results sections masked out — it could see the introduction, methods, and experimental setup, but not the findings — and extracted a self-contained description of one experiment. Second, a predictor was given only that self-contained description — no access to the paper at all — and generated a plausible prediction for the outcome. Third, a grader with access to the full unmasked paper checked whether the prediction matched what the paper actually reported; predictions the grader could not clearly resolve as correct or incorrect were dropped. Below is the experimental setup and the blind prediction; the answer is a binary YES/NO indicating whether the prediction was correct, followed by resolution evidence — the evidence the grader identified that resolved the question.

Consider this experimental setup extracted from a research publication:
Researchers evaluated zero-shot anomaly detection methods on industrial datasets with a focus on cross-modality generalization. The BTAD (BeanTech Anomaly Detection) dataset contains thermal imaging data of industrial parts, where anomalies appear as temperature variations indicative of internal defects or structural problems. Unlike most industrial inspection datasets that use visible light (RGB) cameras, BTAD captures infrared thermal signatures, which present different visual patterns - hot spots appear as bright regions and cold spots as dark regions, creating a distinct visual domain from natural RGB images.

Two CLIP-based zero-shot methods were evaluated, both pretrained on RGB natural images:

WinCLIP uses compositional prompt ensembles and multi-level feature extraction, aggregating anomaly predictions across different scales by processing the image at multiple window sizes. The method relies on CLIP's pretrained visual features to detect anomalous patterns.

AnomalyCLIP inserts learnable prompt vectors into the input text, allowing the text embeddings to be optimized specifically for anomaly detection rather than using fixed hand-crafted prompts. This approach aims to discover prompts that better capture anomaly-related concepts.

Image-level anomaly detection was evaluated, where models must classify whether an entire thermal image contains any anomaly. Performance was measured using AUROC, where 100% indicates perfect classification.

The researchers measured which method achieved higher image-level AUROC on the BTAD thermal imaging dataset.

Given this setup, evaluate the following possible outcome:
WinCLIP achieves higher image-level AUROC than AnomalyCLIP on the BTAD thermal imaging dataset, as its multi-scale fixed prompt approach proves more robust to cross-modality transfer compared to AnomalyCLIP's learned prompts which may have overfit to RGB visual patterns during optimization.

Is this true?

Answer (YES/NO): NO